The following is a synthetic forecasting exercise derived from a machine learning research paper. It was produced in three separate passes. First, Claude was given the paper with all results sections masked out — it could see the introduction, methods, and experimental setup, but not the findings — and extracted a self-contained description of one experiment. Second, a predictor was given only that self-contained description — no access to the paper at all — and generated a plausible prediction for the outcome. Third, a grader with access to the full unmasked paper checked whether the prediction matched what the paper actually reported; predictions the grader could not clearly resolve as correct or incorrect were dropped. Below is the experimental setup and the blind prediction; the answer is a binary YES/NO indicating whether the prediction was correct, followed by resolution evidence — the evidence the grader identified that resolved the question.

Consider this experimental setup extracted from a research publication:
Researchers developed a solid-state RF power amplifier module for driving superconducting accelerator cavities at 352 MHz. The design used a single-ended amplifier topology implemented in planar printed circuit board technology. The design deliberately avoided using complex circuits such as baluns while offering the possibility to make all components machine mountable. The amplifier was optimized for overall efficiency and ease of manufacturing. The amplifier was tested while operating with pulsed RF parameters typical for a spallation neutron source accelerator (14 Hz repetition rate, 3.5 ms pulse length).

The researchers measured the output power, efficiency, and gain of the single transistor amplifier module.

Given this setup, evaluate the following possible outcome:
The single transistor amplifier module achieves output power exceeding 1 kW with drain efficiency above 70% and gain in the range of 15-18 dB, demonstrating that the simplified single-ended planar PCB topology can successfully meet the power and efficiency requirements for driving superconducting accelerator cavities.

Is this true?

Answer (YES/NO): NO